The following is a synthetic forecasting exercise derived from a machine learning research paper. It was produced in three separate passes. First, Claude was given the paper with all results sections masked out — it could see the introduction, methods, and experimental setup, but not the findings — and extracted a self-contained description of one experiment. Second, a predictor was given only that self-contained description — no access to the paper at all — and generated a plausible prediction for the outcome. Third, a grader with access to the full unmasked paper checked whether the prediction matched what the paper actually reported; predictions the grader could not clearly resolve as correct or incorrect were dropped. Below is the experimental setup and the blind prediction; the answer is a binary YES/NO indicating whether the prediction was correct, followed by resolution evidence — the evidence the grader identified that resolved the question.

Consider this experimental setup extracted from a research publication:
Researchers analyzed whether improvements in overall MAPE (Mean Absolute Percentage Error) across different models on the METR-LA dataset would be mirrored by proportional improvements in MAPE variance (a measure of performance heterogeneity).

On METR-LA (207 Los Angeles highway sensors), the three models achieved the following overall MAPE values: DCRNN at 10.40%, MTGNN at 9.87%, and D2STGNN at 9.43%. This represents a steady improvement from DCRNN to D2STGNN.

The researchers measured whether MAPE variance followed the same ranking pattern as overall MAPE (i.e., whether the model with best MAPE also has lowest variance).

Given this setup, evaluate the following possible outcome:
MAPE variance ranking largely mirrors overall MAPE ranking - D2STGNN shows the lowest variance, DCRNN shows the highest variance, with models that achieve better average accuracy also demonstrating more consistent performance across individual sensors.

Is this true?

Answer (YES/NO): YES